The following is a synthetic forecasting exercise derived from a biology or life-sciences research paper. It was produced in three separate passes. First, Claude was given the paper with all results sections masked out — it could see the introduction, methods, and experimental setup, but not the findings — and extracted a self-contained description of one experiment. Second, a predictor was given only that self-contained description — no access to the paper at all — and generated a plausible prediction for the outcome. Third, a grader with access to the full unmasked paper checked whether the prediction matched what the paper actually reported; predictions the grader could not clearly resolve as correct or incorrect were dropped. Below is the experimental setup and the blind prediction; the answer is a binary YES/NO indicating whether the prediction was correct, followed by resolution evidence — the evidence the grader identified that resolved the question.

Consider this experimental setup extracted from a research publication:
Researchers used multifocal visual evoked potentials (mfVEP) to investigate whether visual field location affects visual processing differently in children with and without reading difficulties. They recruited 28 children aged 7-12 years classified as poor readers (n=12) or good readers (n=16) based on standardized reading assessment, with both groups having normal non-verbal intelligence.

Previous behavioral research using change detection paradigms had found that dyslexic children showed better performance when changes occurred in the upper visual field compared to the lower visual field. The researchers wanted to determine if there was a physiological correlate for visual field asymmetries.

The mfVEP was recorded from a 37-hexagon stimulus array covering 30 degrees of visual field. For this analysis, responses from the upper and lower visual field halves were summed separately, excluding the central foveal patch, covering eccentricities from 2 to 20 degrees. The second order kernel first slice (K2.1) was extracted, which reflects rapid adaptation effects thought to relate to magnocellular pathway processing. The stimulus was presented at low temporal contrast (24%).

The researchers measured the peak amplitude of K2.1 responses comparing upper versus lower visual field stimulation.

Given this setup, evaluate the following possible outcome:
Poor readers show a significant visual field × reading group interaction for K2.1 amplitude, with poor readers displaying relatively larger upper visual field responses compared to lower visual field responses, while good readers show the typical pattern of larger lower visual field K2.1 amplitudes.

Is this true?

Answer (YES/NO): NO